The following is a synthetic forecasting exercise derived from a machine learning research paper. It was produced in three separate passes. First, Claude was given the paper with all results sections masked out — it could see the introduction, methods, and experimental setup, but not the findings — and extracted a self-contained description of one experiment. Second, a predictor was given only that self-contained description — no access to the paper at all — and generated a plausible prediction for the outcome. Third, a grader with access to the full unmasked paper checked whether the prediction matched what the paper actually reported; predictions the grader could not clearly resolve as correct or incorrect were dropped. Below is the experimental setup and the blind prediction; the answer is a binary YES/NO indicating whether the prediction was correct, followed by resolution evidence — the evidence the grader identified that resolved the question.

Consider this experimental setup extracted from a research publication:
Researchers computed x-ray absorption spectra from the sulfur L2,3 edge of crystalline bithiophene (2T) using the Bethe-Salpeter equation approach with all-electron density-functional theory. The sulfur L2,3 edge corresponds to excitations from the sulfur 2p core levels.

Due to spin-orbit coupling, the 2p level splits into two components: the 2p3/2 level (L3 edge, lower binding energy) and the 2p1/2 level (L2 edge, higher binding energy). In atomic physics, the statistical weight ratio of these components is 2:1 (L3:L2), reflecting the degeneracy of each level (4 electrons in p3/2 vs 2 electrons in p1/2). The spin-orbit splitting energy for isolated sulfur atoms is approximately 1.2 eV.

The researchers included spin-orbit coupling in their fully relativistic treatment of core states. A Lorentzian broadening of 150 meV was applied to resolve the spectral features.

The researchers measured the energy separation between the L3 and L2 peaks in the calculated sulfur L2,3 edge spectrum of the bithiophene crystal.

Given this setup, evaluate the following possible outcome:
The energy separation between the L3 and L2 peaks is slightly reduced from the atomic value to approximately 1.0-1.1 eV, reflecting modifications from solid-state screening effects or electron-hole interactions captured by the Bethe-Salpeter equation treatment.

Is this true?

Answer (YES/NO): NO